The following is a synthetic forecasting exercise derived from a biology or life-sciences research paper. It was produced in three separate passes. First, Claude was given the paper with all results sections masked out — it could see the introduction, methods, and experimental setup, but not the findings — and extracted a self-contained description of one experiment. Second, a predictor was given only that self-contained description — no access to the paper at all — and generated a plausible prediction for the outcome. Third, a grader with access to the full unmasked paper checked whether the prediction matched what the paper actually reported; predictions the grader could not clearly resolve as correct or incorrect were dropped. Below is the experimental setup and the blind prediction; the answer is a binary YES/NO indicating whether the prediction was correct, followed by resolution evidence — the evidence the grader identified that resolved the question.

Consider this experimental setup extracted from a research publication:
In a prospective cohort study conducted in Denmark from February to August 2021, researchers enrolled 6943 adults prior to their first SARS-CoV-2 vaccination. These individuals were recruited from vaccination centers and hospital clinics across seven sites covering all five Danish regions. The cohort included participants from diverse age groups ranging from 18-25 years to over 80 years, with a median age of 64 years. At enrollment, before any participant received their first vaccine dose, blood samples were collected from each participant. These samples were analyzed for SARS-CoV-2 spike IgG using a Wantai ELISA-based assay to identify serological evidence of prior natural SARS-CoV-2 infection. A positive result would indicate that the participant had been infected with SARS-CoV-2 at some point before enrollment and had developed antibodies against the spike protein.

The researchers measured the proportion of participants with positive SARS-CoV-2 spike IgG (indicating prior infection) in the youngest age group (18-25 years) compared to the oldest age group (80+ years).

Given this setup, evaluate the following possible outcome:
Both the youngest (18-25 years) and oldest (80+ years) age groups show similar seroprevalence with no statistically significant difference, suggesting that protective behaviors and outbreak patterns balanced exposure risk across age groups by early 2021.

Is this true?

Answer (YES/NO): NO